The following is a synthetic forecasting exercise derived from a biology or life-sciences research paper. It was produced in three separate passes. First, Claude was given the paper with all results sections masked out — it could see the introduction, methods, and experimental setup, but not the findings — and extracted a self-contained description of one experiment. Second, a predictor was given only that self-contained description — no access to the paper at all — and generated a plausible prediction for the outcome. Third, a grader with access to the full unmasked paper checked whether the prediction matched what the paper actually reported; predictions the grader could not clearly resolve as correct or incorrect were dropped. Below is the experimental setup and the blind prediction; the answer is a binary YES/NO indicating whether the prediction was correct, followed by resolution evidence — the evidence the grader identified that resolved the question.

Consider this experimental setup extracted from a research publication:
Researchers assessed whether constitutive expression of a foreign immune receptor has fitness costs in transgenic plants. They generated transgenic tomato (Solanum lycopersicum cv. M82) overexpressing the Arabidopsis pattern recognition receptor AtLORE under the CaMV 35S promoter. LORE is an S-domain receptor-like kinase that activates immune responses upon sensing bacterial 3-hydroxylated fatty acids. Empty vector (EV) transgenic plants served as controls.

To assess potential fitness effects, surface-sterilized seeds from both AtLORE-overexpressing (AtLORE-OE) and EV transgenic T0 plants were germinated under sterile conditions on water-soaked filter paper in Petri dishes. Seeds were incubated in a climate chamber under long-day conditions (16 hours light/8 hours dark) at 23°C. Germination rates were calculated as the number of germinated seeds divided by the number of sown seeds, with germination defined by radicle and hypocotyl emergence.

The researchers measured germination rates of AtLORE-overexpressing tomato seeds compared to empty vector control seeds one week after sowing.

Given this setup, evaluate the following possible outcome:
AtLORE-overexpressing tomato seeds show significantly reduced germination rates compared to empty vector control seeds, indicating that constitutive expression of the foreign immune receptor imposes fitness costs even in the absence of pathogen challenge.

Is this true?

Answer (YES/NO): NO